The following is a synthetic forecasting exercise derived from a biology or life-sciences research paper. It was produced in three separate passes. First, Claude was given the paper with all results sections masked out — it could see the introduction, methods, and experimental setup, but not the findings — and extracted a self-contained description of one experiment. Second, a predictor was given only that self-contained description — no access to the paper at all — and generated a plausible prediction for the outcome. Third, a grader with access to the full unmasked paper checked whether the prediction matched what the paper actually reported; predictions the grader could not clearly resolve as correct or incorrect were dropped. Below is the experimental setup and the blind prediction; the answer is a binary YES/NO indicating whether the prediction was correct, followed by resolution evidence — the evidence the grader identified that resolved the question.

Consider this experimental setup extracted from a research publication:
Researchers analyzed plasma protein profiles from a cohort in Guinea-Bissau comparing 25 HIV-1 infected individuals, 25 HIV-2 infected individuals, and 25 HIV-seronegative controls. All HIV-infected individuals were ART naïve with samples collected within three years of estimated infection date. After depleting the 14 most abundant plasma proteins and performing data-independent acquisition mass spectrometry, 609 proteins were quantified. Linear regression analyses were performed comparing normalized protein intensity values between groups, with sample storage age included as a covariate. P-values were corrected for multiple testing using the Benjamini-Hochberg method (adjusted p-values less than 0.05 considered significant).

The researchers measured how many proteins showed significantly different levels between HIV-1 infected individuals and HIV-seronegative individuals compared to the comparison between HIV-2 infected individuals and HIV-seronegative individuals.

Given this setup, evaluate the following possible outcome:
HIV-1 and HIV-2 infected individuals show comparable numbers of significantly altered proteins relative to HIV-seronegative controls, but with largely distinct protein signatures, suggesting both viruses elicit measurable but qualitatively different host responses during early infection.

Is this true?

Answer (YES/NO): NO